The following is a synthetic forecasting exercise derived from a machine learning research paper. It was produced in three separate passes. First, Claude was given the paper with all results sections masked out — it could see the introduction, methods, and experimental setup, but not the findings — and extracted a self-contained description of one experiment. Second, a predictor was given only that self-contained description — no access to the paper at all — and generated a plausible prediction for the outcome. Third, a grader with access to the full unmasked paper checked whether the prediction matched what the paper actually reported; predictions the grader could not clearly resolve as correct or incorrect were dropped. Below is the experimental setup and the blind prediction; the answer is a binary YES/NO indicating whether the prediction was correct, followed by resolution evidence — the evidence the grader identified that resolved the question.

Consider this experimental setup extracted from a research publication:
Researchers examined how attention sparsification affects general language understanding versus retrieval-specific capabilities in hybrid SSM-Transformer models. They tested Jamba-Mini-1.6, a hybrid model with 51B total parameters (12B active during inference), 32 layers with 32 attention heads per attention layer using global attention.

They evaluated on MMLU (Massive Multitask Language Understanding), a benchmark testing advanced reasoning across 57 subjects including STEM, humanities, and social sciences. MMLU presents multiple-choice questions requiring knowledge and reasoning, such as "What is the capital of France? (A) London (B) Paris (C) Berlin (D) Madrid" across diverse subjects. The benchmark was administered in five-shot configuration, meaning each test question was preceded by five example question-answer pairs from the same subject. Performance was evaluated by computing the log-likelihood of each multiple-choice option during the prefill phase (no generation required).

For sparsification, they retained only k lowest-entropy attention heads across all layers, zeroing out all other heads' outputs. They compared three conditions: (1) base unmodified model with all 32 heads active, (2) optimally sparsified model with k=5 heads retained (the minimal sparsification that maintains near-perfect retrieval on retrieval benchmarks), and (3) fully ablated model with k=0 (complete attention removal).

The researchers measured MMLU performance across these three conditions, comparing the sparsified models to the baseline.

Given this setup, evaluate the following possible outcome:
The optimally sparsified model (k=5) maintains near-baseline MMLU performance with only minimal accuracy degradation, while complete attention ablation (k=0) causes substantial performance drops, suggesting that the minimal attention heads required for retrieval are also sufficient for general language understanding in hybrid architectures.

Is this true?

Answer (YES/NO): YES